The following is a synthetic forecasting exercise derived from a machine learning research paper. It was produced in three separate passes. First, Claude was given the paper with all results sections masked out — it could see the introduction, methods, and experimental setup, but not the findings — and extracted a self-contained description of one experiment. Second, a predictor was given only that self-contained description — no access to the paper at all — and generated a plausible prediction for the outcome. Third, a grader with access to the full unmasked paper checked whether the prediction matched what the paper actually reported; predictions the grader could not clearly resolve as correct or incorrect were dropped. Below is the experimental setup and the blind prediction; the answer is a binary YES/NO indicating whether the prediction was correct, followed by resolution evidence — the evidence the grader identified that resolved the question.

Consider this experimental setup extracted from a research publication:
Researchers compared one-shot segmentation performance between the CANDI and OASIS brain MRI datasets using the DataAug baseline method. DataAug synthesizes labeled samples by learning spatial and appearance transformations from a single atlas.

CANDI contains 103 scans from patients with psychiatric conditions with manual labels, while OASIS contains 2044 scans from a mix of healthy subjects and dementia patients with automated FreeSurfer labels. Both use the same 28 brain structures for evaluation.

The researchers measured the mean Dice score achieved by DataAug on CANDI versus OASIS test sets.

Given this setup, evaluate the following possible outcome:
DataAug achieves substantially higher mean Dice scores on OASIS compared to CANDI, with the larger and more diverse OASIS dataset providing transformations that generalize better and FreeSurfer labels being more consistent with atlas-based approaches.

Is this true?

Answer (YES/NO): NO